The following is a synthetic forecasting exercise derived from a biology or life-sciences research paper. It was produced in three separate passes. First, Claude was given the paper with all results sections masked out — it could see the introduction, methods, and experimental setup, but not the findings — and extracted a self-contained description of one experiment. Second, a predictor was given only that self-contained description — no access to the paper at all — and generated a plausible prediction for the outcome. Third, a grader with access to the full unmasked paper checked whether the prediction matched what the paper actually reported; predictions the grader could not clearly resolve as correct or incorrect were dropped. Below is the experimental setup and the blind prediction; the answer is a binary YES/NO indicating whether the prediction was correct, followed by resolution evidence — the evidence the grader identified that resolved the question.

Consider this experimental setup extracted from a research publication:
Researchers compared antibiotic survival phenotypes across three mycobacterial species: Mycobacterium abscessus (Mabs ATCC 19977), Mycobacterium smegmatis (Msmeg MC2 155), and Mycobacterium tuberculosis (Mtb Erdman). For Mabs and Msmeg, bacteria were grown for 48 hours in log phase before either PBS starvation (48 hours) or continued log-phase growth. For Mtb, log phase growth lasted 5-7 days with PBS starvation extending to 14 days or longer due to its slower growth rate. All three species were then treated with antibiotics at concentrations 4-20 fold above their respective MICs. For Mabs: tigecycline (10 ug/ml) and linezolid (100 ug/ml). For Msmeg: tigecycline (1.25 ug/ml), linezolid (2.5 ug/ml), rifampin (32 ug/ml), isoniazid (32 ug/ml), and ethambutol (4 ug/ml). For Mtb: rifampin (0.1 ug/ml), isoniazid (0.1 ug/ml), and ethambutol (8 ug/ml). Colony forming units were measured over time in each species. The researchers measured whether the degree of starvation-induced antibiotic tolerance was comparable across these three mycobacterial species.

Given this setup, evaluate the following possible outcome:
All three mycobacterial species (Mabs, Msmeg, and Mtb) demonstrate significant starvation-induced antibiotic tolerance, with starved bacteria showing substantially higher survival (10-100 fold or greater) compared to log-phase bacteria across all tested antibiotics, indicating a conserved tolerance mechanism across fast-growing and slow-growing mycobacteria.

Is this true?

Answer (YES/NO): YES